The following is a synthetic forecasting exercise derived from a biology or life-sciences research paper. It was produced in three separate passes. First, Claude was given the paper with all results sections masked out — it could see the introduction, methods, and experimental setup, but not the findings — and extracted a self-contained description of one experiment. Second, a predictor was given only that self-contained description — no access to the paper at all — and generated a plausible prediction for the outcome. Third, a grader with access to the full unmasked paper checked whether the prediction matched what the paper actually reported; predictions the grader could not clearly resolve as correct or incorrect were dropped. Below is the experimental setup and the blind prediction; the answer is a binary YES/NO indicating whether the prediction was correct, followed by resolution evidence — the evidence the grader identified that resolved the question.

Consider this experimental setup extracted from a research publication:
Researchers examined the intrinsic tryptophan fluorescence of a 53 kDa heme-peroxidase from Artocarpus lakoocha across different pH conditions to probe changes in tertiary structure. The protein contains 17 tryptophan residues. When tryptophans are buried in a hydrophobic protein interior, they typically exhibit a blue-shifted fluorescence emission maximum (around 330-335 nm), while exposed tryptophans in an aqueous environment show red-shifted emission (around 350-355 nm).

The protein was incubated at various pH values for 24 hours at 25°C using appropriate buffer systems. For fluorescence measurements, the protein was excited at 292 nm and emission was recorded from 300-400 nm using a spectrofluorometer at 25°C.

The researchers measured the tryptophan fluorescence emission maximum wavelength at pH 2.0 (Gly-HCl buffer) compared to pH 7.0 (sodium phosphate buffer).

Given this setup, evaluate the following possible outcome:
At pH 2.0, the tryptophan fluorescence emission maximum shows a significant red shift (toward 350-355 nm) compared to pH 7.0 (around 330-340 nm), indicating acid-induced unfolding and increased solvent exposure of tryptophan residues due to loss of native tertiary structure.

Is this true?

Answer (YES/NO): NO